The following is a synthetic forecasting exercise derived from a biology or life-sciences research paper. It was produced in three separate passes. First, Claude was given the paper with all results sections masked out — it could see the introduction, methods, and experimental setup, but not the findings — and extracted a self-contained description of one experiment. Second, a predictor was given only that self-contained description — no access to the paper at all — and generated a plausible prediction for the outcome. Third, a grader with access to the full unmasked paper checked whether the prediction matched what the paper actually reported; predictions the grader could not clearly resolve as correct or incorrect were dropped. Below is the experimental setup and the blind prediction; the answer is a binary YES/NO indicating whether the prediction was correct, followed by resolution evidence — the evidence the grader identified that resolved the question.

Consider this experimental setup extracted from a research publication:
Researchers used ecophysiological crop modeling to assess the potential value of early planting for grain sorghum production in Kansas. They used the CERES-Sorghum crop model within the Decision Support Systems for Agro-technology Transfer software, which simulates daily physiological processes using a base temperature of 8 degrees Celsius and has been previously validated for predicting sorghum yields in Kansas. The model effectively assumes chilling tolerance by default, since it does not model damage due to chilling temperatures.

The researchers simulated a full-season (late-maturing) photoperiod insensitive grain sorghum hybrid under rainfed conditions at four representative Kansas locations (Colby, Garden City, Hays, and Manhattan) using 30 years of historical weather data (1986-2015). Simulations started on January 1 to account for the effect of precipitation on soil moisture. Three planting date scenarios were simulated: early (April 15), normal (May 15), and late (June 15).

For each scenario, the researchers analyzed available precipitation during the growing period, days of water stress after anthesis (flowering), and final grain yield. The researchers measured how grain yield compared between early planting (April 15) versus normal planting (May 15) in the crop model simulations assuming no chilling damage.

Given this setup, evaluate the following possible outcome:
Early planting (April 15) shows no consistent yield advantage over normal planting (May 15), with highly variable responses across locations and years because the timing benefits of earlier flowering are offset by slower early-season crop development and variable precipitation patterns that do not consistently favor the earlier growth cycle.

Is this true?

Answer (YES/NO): NO